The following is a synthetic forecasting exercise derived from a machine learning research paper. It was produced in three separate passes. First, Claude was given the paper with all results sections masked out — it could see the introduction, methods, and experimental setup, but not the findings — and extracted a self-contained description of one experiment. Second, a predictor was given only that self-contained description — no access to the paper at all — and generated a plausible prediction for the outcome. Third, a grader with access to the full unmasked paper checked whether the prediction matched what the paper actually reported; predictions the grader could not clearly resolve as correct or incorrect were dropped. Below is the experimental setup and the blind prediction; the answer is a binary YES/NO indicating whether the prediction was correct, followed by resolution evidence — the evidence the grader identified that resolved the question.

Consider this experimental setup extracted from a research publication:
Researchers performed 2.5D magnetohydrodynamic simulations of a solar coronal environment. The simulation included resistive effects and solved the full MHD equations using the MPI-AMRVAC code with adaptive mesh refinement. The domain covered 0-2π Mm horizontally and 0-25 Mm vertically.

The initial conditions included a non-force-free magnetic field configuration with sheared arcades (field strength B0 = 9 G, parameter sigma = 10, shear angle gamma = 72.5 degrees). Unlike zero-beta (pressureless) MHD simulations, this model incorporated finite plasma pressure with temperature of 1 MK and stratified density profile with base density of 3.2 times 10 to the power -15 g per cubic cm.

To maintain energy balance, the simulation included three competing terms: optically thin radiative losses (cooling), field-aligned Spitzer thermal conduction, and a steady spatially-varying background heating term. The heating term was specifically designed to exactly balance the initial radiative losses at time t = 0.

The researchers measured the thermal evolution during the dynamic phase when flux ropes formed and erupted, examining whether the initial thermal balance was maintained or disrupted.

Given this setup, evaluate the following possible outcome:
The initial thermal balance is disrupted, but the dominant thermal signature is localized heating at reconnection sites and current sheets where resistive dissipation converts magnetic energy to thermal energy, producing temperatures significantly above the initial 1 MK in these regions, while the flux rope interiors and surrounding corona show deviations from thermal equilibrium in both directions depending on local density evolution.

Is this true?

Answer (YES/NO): NO